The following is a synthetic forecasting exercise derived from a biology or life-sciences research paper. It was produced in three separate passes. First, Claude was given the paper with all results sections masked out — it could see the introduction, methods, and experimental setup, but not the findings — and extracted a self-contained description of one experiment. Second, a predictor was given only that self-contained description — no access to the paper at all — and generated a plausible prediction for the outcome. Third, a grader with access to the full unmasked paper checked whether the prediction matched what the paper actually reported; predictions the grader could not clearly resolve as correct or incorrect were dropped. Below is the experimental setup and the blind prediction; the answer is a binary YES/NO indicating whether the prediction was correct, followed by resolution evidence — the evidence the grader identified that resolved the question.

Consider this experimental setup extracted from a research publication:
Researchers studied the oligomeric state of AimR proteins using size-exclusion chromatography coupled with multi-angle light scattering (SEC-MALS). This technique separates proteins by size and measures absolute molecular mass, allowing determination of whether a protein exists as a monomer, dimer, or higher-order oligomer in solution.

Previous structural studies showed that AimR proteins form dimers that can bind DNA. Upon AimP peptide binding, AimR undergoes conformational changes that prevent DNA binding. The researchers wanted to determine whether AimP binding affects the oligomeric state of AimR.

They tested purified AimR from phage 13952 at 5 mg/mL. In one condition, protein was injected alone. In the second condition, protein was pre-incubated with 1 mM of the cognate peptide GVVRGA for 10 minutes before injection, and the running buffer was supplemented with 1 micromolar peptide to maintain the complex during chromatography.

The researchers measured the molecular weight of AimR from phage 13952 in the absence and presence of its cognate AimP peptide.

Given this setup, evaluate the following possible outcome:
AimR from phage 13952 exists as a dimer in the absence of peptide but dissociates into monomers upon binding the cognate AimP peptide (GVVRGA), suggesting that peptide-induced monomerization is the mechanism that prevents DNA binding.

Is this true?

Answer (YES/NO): NO